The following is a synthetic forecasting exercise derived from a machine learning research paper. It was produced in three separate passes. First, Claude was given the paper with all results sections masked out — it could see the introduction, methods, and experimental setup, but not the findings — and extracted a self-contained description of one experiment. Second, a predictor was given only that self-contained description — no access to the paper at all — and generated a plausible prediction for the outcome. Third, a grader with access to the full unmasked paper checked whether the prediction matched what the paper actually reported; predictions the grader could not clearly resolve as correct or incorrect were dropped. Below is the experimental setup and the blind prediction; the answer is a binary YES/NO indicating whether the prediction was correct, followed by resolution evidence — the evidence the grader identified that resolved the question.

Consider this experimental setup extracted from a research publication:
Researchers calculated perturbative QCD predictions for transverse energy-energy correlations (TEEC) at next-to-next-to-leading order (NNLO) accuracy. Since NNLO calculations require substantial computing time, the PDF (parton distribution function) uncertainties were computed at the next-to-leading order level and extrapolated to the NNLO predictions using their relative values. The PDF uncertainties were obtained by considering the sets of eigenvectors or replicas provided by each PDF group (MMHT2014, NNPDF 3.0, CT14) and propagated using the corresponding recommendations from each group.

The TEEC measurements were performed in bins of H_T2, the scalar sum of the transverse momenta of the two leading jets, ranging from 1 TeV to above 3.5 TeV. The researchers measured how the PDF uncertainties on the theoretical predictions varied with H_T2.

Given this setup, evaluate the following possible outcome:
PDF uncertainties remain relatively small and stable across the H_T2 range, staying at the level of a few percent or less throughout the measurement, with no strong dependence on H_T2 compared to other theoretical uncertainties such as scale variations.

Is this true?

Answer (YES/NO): NO